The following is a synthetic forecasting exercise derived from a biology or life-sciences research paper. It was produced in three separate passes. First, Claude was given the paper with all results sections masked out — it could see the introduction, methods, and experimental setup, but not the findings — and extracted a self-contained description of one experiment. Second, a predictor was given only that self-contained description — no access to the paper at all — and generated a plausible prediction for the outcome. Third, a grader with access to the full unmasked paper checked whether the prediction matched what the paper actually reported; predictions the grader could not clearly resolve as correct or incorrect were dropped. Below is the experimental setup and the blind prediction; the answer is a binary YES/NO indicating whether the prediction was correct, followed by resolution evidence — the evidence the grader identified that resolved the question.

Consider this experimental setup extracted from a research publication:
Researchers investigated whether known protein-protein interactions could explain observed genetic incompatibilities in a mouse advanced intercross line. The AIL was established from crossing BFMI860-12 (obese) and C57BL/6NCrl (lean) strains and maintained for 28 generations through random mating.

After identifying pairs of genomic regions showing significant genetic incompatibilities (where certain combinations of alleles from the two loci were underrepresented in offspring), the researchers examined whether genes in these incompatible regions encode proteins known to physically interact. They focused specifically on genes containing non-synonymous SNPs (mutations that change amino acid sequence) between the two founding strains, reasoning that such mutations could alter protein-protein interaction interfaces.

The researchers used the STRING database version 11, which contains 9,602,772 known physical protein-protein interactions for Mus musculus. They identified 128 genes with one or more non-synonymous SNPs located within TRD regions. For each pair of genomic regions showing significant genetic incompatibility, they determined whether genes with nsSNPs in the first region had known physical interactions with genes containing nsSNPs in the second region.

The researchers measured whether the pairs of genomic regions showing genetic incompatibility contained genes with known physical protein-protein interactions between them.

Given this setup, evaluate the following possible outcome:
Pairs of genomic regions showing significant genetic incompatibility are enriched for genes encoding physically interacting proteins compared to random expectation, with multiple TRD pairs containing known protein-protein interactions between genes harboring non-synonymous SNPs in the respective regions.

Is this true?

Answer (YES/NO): NO